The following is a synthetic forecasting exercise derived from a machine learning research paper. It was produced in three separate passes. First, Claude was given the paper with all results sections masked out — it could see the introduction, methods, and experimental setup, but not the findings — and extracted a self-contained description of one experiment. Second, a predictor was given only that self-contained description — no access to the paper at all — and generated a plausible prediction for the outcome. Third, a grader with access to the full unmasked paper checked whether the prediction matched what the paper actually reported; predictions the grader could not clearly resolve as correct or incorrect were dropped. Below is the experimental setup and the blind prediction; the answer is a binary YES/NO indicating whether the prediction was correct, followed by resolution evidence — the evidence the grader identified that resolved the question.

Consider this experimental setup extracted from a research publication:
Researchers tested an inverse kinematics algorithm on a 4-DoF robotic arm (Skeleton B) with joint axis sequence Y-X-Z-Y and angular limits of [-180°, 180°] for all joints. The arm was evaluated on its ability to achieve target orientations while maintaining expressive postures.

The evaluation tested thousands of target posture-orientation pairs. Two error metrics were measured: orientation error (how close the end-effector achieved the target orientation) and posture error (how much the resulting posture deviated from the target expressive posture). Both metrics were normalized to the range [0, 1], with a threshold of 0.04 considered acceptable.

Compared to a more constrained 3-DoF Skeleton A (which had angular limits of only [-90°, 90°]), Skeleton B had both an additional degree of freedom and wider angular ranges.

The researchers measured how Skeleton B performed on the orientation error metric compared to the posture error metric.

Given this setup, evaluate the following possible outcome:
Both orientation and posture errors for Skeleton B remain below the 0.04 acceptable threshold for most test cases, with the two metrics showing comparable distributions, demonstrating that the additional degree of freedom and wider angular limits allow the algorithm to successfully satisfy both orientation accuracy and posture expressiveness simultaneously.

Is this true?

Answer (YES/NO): NO